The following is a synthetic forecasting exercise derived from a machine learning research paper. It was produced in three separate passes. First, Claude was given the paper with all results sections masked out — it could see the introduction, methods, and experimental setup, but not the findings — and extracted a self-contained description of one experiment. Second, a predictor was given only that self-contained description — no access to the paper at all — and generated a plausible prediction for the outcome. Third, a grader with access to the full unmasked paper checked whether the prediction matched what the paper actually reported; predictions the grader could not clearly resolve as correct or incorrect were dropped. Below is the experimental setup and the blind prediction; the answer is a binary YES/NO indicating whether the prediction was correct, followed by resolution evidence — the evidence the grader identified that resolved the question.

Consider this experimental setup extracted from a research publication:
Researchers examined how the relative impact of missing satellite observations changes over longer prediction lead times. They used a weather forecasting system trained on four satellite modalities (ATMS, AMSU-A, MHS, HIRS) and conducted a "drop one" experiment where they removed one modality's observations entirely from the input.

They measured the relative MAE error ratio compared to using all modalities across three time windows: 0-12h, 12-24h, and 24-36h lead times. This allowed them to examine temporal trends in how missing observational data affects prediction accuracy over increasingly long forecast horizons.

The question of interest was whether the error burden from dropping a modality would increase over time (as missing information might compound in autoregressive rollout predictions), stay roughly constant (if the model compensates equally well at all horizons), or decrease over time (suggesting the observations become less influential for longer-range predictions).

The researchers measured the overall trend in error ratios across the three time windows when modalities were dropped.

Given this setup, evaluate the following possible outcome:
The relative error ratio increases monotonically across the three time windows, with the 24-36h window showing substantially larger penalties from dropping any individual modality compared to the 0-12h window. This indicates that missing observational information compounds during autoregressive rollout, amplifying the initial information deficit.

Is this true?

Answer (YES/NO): NO